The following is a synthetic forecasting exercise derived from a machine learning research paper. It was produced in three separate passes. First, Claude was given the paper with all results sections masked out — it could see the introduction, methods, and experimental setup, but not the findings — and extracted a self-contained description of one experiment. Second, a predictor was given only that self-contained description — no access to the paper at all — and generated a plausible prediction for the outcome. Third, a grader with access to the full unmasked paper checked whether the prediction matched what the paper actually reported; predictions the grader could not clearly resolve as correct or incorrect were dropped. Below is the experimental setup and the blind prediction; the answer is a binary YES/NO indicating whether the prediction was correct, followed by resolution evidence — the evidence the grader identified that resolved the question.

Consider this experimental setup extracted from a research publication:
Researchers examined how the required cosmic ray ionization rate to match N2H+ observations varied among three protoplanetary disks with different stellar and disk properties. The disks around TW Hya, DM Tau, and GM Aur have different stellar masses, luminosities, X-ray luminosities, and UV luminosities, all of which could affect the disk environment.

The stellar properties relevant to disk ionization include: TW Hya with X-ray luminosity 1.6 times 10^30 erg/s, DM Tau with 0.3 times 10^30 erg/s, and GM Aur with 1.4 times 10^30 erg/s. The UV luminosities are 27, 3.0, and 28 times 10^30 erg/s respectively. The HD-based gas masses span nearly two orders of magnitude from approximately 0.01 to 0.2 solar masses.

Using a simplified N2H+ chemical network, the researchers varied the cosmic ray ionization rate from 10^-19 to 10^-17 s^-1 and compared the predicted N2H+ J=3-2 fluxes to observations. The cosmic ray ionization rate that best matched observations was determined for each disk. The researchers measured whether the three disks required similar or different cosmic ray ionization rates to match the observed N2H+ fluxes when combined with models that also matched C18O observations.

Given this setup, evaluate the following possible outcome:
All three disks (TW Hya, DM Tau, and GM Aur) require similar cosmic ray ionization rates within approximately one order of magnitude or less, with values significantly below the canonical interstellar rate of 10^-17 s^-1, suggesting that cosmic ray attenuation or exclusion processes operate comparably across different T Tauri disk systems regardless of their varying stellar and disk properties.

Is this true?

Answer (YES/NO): NO